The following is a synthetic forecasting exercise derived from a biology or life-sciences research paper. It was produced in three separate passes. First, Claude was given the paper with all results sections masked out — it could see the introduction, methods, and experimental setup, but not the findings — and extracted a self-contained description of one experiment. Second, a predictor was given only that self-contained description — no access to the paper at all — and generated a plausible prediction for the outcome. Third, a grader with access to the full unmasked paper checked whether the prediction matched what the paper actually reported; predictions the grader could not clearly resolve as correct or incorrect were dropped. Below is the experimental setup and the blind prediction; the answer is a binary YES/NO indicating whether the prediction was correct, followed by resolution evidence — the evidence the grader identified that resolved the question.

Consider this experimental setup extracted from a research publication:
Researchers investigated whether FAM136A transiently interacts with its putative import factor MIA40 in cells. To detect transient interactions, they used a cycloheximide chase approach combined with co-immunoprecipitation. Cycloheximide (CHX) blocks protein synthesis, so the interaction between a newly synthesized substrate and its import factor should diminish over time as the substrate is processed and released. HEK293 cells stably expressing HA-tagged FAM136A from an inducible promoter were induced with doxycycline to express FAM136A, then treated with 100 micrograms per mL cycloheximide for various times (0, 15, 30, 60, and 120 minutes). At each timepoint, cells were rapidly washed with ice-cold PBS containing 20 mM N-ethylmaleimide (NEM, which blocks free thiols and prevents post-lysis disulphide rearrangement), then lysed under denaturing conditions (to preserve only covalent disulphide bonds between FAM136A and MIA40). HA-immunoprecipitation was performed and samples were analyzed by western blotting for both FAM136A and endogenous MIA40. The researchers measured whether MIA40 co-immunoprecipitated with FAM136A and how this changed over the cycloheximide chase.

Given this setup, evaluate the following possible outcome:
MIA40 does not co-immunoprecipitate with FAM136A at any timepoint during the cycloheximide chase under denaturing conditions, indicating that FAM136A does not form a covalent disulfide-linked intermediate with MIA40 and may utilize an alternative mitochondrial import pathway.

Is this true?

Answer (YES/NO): NO